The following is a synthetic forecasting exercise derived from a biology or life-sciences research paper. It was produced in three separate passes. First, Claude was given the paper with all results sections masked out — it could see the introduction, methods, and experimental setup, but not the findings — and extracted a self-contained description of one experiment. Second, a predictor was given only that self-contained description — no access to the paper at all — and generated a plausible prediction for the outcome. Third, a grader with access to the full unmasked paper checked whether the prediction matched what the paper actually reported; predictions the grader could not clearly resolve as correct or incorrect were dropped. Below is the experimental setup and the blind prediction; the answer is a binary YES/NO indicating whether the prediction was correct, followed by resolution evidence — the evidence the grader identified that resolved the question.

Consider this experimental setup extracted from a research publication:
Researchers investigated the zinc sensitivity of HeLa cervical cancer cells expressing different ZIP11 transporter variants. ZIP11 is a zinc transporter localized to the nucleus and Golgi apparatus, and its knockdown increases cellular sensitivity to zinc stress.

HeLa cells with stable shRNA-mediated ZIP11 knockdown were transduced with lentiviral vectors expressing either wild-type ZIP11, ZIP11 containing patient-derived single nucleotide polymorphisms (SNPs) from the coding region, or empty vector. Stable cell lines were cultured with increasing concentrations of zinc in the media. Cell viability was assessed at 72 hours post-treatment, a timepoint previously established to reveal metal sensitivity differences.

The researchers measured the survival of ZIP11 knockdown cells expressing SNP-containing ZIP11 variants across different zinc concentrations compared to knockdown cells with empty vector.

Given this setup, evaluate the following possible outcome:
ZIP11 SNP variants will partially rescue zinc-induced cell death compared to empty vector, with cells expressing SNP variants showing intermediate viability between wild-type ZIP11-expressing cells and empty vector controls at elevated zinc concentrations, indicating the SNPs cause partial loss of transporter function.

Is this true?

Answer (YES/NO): NO